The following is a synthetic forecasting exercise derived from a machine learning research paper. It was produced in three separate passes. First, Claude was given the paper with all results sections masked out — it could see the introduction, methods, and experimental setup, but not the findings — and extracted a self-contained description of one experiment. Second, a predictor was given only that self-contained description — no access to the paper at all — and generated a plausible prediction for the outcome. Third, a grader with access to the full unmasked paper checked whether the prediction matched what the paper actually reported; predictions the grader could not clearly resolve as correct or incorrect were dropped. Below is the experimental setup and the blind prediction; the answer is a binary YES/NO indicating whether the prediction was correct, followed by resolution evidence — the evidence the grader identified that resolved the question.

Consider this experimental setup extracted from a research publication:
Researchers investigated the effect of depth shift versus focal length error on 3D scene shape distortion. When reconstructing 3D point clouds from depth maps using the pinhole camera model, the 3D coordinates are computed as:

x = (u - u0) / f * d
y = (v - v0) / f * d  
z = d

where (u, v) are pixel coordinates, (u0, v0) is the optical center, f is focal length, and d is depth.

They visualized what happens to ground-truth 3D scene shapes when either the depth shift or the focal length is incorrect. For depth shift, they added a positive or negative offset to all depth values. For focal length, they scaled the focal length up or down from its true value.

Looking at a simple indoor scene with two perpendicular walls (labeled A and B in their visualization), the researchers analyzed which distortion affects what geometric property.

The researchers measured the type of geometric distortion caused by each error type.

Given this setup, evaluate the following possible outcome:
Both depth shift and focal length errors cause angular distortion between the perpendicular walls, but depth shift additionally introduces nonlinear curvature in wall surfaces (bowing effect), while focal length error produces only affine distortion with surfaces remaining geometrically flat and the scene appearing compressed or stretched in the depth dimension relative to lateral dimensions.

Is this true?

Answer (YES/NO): NO